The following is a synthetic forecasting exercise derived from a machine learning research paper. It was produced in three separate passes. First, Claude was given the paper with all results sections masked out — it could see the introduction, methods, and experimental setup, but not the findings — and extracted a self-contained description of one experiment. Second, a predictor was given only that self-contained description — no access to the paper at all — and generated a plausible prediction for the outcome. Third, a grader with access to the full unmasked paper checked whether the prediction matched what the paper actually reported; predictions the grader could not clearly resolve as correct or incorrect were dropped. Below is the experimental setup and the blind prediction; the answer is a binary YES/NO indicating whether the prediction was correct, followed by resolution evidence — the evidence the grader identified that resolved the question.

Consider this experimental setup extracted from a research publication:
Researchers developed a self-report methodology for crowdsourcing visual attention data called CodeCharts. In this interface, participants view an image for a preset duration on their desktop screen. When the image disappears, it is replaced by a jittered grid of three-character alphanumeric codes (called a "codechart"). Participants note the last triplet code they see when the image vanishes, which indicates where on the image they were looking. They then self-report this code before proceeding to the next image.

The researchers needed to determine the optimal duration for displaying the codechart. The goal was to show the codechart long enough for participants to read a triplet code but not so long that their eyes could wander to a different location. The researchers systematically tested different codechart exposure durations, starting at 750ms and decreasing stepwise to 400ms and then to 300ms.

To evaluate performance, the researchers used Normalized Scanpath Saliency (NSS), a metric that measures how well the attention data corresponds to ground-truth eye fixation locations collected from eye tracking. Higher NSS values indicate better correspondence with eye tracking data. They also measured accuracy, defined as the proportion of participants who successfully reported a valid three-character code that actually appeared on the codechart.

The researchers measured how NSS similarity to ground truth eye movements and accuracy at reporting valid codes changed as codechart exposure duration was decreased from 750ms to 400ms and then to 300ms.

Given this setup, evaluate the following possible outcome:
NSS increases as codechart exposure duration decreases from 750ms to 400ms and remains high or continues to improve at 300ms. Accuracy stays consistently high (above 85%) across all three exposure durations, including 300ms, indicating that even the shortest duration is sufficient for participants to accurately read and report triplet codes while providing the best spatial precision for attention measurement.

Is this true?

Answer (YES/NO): NO